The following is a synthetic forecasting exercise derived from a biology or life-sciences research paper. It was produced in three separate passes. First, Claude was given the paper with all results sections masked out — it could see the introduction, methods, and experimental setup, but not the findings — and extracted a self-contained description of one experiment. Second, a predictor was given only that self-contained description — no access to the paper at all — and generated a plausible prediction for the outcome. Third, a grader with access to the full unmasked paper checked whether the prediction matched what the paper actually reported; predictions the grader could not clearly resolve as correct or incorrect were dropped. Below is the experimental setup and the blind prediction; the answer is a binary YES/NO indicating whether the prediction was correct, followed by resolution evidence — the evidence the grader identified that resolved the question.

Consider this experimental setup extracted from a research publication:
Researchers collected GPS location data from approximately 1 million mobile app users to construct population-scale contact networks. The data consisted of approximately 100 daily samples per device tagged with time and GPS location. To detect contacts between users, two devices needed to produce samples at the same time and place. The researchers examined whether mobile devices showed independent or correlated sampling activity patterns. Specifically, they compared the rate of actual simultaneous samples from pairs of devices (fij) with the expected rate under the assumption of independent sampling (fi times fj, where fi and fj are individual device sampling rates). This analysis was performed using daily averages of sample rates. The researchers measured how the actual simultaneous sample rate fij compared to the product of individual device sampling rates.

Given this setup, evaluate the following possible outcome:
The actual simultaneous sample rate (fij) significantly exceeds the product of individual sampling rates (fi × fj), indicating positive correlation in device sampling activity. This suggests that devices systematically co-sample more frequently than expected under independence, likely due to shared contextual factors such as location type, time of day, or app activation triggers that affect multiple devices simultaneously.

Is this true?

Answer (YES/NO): YES